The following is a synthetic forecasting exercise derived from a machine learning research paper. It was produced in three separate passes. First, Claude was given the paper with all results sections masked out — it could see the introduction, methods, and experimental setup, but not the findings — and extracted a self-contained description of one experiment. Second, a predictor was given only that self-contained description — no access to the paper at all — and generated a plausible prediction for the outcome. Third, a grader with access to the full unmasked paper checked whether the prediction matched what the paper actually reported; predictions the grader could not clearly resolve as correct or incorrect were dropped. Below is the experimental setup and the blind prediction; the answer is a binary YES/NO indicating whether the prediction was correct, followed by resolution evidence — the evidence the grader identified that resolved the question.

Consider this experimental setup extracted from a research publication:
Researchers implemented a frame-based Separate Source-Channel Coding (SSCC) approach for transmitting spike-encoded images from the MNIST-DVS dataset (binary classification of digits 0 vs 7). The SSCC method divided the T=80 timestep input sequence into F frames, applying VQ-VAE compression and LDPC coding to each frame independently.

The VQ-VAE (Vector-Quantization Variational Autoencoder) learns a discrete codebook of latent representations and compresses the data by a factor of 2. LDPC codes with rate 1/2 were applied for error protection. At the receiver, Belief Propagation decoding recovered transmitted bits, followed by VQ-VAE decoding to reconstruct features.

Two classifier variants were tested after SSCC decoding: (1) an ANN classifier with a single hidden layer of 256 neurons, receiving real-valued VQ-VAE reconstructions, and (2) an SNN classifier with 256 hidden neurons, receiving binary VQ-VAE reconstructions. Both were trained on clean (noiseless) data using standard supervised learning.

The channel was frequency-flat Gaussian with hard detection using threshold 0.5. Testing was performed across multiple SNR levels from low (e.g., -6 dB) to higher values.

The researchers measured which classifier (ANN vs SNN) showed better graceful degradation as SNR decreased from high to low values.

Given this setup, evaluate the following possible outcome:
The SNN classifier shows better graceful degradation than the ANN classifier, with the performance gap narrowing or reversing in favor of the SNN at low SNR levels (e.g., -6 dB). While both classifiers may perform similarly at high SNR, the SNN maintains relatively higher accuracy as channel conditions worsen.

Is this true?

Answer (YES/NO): NO